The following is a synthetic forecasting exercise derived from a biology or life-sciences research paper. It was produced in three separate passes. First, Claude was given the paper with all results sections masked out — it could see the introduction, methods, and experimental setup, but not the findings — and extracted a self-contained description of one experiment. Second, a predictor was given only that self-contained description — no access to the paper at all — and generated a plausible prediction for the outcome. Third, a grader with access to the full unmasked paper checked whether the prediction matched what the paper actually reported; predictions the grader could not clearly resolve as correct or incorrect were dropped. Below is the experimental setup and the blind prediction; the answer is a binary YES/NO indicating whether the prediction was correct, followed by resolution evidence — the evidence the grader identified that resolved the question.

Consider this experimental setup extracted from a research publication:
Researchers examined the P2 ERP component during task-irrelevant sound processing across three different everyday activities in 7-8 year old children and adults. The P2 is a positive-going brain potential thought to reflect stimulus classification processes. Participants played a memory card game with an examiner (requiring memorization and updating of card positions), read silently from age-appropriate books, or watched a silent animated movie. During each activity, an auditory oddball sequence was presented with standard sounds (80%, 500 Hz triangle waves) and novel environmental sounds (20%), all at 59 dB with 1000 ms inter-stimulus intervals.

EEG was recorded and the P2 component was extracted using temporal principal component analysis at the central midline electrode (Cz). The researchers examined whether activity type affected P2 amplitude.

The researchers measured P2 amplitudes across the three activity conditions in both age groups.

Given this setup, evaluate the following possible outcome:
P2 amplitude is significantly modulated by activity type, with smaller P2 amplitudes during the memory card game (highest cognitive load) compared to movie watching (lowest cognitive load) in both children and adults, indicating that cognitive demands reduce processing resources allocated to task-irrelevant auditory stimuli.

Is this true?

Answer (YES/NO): YES